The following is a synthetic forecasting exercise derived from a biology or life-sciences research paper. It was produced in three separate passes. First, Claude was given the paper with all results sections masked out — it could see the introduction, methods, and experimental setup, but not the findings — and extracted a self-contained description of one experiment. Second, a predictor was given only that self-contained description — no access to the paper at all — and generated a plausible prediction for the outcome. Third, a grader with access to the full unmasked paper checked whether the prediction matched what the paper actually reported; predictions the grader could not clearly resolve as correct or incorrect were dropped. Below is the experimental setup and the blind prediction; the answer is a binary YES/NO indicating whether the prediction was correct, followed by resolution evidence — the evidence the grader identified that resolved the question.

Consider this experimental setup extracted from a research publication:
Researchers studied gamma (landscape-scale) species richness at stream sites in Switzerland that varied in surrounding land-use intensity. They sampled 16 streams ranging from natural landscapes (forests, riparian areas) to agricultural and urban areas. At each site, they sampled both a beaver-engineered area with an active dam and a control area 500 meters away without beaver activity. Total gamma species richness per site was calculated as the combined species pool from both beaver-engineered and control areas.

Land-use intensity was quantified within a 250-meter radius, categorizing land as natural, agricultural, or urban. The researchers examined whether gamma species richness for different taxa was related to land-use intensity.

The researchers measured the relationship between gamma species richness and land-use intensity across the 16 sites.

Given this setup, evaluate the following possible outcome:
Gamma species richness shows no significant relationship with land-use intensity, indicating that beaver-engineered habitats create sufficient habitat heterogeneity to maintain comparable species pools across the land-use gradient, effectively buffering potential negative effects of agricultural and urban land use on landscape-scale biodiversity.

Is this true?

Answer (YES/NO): NO